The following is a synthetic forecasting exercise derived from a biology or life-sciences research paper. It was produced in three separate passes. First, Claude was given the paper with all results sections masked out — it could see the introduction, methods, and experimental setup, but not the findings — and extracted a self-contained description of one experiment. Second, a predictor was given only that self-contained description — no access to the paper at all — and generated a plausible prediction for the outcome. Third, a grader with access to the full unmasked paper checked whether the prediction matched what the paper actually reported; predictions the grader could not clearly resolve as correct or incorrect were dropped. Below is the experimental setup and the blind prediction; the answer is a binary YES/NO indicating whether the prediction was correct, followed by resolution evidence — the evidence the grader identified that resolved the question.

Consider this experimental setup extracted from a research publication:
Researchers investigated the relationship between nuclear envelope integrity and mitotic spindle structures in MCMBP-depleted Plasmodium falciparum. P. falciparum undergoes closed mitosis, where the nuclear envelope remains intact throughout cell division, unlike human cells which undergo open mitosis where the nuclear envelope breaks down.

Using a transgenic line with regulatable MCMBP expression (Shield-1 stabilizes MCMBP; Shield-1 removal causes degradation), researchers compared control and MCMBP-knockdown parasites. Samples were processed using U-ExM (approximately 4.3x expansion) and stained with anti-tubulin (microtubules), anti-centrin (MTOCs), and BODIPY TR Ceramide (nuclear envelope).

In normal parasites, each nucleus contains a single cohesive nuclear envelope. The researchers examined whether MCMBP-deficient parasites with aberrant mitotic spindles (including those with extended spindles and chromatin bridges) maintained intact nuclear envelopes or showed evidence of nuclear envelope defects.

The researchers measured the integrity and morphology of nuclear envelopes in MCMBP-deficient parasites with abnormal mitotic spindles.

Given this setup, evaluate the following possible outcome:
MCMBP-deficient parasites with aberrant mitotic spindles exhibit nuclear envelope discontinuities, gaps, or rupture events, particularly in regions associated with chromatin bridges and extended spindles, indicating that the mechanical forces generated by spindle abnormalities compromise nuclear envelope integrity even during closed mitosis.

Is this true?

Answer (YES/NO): NO